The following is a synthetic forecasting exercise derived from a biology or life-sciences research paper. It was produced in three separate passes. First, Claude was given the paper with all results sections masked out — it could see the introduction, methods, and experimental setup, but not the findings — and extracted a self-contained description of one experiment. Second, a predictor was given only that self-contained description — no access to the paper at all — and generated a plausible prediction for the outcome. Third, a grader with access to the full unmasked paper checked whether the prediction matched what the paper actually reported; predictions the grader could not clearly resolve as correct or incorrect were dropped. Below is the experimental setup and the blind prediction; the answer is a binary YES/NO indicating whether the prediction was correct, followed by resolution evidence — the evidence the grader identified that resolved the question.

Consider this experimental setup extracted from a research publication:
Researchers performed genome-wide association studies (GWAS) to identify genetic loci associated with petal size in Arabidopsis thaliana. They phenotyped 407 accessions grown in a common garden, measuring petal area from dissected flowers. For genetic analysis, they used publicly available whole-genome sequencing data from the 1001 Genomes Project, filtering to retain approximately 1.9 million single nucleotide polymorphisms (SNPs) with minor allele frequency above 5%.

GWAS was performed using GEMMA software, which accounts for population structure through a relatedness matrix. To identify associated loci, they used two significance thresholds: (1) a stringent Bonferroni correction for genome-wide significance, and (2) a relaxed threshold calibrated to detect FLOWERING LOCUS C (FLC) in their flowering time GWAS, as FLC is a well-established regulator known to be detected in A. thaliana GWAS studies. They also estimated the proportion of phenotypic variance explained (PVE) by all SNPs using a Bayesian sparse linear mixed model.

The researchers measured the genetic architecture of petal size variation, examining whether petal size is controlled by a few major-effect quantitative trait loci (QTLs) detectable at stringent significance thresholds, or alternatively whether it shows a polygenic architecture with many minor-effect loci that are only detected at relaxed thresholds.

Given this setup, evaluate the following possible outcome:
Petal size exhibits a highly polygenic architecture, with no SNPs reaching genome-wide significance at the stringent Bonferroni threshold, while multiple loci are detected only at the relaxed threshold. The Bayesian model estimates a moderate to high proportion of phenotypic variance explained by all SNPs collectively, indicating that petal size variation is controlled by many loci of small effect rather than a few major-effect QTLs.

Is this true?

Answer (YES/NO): NO